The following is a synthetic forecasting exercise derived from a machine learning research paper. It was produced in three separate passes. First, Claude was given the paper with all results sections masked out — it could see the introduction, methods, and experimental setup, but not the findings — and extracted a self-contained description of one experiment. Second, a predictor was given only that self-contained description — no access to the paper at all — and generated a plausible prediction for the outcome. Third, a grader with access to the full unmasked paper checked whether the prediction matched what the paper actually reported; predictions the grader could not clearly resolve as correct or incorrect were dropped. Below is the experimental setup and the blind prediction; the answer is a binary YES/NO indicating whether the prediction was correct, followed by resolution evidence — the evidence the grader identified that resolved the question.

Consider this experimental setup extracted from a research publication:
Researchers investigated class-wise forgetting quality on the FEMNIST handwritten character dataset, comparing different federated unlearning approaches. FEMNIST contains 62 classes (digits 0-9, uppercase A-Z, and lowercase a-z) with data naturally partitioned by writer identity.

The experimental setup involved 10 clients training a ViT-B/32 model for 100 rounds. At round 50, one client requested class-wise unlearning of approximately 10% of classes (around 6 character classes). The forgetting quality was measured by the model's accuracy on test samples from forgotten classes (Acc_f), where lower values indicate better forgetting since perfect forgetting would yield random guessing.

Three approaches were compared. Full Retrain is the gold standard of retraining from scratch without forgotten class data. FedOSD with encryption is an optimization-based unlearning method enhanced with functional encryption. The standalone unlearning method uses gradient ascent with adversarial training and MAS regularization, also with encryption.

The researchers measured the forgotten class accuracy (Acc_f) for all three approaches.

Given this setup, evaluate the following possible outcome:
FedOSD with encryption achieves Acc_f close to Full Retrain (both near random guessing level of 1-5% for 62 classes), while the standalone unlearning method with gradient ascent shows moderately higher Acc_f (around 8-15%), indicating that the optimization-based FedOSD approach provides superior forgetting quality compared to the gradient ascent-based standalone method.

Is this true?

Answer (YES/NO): NO